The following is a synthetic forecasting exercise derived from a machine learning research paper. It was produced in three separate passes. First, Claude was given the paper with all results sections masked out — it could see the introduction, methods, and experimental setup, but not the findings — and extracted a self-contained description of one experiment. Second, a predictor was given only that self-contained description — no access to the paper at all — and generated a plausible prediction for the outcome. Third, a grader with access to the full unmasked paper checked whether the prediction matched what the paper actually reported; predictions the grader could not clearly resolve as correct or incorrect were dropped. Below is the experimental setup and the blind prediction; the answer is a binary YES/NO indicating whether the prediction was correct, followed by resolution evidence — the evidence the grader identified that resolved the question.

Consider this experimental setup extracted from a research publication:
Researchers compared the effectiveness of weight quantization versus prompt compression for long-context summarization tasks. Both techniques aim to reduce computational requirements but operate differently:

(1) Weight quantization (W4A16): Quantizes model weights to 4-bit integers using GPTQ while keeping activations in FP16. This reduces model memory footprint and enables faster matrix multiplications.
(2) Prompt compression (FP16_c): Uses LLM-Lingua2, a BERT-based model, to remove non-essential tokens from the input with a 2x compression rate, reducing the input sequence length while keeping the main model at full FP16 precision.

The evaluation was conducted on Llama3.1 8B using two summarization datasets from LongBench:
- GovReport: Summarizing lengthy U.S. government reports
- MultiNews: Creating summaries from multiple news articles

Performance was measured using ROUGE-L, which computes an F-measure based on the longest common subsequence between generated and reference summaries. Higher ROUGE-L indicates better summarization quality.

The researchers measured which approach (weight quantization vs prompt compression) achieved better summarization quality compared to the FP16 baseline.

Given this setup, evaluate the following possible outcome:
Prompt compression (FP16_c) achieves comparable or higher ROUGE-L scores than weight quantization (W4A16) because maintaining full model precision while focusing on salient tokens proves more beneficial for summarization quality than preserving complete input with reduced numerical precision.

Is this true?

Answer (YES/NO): NO